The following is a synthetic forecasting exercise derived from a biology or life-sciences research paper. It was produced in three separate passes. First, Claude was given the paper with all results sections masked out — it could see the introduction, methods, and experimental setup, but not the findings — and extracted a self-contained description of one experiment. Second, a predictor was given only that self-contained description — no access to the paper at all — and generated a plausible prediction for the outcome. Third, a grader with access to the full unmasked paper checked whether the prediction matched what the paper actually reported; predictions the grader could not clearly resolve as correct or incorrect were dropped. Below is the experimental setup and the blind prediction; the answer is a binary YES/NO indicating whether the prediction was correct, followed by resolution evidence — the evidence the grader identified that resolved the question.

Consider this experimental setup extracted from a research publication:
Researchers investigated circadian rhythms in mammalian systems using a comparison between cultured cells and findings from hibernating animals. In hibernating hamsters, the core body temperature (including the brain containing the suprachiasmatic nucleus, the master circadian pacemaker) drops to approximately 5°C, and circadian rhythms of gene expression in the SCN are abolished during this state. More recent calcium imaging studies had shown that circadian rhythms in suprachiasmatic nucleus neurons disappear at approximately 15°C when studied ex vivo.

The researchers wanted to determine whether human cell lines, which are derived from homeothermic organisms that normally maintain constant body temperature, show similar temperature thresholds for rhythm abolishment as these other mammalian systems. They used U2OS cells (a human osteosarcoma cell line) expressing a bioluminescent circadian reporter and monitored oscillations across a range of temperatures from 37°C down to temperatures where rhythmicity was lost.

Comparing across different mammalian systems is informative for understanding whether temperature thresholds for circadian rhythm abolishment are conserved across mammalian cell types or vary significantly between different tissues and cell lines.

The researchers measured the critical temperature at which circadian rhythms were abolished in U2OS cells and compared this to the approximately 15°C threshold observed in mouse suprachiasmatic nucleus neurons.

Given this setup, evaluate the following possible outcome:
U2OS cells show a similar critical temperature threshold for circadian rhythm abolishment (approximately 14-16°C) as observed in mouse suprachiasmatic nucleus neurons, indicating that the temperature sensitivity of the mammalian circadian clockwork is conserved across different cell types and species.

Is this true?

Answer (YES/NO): NO